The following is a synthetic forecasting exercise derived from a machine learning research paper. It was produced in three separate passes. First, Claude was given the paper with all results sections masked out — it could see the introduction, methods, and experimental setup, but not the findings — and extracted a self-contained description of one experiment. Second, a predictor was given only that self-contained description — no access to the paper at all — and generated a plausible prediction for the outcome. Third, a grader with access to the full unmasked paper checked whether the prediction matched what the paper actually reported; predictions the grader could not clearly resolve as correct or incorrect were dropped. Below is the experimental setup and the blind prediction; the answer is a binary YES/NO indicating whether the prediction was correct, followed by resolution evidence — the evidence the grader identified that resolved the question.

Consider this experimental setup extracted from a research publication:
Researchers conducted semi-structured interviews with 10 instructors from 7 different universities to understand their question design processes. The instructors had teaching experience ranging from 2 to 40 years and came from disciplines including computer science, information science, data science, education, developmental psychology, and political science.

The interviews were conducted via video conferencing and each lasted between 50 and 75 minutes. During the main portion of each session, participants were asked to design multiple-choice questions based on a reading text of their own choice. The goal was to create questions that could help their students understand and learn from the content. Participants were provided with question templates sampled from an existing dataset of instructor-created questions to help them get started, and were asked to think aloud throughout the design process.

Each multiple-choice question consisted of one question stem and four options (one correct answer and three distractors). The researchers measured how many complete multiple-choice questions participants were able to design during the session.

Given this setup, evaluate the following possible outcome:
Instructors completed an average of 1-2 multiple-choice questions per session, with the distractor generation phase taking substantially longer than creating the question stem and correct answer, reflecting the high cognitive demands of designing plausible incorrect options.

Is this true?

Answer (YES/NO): NO